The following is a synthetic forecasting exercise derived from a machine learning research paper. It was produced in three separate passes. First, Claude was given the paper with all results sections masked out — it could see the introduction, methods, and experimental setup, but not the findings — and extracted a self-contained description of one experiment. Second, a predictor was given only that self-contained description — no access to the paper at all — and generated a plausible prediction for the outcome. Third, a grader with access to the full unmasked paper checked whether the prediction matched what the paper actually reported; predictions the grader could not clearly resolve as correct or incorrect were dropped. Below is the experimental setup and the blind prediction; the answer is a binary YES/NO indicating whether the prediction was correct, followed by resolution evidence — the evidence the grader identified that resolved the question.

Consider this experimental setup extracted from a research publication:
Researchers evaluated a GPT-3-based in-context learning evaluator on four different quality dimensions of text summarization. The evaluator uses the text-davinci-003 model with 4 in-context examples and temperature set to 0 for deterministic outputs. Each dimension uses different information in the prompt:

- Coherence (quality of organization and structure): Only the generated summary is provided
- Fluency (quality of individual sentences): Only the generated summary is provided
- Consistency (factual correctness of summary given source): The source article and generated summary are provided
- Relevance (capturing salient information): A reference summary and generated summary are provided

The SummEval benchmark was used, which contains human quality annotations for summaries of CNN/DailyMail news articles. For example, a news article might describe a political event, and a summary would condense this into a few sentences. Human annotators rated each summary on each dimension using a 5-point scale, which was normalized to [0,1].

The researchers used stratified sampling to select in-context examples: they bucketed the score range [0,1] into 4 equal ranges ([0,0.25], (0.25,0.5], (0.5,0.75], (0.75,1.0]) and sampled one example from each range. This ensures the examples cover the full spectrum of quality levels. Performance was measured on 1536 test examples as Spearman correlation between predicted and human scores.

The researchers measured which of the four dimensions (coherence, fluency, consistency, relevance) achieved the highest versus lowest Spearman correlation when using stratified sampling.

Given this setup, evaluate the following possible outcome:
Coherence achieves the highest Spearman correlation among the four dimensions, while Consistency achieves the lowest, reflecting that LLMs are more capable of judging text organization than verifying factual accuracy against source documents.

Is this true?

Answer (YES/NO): YES